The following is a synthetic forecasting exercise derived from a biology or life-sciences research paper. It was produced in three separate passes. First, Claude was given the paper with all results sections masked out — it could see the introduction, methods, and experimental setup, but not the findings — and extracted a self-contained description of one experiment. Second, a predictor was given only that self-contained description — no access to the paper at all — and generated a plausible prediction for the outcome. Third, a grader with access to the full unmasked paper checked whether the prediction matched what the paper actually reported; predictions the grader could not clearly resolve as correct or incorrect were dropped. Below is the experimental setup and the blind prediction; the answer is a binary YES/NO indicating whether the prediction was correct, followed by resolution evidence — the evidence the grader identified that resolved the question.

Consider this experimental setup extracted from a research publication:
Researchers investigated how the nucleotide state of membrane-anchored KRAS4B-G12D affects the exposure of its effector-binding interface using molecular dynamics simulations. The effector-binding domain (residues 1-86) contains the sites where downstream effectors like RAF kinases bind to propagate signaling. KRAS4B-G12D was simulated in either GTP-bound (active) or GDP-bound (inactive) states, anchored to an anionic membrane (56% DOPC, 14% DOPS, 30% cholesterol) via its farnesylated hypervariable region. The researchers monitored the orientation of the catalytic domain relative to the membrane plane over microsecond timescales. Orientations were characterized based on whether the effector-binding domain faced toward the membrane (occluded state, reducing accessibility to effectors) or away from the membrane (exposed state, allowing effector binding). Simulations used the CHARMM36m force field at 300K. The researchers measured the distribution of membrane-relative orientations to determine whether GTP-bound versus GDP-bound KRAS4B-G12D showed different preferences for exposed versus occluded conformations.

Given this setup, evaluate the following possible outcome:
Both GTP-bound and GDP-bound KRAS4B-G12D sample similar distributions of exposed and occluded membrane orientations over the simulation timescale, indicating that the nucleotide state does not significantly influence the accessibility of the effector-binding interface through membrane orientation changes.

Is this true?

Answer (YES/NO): NO